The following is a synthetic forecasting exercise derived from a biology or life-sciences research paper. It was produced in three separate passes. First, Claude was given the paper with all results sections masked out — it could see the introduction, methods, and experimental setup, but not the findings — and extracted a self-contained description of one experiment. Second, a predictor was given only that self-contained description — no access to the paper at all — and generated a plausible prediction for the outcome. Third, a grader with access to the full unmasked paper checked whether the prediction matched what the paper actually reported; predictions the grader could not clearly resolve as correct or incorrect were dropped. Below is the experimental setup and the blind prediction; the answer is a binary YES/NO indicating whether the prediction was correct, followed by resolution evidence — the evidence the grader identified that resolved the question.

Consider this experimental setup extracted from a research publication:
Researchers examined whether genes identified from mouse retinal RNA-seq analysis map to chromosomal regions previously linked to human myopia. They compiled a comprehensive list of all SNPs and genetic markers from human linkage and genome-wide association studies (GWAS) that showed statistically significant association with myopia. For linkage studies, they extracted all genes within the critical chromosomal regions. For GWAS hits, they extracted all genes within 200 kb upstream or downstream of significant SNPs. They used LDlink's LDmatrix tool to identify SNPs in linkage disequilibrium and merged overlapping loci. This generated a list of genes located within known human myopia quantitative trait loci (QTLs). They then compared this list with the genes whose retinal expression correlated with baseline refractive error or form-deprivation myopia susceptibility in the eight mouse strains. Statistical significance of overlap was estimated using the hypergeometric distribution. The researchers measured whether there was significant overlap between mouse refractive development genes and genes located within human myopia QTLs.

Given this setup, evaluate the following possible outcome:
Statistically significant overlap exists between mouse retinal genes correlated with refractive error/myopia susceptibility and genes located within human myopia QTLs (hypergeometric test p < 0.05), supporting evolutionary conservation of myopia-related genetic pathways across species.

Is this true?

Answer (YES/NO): YES